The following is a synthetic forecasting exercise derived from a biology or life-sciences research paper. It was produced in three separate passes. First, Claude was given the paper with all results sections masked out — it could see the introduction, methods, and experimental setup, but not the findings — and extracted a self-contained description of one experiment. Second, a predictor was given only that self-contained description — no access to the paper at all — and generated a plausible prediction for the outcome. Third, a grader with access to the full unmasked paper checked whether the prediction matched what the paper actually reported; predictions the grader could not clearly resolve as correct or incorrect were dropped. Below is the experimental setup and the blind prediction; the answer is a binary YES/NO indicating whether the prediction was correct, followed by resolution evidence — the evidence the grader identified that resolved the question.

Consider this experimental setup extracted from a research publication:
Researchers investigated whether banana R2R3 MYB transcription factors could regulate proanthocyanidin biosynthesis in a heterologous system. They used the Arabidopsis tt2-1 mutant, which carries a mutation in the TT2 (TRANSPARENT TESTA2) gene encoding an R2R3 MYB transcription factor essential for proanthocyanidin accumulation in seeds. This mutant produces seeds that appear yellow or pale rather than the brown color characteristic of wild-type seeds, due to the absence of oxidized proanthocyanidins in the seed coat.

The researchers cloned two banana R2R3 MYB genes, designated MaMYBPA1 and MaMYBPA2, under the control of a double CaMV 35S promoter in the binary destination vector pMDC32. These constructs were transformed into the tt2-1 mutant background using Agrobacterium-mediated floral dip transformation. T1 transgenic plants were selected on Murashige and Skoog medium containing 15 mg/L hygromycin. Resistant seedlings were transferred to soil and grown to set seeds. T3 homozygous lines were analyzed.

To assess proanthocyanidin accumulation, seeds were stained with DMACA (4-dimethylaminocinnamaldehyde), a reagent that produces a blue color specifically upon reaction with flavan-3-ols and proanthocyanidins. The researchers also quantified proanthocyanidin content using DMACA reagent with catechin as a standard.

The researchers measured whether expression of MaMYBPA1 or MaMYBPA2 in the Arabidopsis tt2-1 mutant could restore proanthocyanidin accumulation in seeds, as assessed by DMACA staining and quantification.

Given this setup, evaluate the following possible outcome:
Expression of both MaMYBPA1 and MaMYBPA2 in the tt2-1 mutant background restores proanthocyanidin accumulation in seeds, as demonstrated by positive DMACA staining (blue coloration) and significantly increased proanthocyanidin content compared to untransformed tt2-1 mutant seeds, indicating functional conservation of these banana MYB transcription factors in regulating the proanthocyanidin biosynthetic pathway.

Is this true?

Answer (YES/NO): YES